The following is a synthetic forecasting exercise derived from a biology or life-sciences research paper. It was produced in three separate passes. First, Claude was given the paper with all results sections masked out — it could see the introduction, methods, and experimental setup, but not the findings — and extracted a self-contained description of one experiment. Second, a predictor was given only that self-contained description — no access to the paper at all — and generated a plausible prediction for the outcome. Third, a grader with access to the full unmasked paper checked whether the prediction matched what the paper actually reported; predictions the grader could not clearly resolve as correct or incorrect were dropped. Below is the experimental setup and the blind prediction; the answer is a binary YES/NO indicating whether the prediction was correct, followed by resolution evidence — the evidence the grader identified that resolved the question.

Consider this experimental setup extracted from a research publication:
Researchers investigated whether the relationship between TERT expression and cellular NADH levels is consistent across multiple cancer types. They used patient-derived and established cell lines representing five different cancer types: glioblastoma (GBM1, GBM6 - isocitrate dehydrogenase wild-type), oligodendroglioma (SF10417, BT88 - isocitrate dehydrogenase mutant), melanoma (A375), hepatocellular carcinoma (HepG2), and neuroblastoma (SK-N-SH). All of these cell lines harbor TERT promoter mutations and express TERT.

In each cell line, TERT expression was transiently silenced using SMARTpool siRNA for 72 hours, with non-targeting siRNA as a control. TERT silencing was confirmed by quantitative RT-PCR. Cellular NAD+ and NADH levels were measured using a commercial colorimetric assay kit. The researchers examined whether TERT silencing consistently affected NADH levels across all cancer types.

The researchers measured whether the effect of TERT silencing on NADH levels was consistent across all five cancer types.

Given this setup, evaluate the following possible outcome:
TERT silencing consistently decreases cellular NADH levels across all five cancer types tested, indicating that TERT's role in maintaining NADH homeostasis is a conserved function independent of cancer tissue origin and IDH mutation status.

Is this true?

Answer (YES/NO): YES